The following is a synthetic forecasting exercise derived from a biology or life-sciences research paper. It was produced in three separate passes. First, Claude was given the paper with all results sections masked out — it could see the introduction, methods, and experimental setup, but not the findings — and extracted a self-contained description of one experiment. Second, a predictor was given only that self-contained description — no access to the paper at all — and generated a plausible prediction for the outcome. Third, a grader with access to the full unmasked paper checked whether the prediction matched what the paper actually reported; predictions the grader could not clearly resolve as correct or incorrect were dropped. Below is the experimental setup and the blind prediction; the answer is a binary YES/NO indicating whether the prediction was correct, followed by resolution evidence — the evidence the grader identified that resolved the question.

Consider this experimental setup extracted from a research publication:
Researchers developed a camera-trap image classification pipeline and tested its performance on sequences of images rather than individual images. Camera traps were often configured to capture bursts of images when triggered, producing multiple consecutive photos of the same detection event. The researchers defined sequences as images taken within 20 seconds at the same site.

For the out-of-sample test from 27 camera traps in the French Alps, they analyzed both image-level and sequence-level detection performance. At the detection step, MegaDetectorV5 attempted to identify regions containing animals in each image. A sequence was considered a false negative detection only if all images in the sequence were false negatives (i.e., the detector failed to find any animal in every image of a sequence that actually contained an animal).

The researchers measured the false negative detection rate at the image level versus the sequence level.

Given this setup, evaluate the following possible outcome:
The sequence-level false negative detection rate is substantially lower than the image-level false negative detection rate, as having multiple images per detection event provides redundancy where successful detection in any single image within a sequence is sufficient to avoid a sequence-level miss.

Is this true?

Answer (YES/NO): YES